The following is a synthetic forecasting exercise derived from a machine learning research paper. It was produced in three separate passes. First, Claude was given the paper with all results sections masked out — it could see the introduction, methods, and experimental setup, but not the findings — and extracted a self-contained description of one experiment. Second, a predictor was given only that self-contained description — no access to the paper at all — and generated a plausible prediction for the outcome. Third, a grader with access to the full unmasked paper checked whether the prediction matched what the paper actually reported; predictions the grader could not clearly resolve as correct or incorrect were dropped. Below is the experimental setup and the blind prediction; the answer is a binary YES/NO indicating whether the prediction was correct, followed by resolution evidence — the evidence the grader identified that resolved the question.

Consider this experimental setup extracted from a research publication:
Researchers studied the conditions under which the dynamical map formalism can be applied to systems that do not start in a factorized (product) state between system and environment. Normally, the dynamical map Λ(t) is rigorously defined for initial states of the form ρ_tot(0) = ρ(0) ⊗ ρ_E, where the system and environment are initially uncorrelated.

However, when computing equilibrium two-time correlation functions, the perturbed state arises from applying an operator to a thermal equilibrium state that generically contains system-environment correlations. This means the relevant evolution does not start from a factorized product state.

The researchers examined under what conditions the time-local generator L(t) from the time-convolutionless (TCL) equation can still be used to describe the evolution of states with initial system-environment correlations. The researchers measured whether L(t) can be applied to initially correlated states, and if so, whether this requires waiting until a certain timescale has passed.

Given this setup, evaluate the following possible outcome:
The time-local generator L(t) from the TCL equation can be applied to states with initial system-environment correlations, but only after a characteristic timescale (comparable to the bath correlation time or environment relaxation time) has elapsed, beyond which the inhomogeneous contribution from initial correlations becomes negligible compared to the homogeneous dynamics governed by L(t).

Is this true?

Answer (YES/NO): YES